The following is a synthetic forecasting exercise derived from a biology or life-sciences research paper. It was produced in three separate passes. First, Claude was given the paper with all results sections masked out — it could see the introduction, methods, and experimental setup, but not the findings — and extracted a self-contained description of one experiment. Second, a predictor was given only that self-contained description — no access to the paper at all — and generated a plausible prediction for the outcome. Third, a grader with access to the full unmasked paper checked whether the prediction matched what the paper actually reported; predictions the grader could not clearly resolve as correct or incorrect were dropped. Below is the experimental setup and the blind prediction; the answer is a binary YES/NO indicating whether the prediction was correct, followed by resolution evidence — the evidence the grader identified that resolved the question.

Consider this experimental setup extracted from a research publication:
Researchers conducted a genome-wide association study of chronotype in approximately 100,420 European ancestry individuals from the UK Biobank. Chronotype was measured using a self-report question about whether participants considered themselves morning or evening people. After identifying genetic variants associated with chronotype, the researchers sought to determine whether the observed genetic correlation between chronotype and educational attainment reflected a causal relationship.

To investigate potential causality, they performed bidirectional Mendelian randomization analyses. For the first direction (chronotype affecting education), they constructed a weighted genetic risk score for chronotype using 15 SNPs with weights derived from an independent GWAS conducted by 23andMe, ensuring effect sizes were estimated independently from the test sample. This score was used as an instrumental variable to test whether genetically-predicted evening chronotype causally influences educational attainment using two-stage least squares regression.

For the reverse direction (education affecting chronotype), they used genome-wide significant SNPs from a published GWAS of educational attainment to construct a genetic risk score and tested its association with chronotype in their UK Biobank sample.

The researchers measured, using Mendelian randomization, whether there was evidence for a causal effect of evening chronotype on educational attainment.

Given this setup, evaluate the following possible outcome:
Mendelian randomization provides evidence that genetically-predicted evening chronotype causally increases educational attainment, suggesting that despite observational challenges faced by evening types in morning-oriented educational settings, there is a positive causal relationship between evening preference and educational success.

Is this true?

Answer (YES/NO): YES